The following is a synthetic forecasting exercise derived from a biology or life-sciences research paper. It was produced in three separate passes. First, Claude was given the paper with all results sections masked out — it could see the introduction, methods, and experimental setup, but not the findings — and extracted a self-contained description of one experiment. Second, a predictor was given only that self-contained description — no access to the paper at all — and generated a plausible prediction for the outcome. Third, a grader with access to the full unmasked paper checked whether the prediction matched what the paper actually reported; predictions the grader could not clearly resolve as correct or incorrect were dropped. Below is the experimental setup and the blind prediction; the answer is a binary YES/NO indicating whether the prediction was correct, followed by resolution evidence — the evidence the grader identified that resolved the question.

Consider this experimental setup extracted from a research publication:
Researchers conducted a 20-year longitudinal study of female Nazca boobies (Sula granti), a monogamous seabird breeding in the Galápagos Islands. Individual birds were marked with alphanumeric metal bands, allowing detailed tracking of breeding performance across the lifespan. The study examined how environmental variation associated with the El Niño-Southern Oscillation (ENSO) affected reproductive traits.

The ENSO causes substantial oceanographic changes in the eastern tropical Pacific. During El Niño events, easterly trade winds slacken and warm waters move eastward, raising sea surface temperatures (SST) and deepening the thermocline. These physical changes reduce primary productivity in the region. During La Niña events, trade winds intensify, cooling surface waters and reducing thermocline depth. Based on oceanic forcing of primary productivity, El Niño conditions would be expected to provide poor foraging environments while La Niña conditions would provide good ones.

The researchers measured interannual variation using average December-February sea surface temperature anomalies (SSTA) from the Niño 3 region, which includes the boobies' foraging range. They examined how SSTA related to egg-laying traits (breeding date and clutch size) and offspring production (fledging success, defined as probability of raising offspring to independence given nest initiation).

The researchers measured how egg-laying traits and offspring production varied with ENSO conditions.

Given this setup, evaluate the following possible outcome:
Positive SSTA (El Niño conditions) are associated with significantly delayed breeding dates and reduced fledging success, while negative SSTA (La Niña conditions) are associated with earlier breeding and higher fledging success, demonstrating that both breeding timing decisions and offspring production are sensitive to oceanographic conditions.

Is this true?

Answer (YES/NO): NO